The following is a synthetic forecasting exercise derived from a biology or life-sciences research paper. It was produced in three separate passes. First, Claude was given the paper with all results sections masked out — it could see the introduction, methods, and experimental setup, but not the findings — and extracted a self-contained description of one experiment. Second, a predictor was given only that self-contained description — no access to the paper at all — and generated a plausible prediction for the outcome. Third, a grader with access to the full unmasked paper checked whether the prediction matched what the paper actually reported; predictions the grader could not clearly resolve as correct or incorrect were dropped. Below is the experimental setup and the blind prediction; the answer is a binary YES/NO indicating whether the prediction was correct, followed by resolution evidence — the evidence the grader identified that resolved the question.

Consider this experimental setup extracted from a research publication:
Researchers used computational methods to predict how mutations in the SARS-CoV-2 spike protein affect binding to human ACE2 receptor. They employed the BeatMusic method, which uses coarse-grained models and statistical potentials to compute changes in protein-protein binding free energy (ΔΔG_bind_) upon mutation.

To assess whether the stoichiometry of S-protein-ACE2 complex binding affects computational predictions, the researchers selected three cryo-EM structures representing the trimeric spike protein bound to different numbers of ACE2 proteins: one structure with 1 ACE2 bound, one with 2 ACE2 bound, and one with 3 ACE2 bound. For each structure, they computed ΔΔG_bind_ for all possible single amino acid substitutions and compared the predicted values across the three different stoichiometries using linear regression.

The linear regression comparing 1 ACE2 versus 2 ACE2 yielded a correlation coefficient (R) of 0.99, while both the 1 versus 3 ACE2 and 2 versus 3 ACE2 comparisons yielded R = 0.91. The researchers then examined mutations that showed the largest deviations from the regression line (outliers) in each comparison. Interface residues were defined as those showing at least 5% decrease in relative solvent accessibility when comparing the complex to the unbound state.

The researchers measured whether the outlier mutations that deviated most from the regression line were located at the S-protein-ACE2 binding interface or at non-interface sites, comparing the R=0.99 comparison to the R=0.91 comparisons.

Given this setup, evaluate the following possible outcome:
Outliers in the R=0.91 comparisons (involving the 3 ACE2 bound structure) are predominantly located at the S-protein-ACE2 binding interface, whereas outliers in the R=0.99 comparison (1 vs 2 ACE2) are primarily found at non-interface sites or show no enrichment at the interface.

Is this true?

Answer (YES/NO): NO